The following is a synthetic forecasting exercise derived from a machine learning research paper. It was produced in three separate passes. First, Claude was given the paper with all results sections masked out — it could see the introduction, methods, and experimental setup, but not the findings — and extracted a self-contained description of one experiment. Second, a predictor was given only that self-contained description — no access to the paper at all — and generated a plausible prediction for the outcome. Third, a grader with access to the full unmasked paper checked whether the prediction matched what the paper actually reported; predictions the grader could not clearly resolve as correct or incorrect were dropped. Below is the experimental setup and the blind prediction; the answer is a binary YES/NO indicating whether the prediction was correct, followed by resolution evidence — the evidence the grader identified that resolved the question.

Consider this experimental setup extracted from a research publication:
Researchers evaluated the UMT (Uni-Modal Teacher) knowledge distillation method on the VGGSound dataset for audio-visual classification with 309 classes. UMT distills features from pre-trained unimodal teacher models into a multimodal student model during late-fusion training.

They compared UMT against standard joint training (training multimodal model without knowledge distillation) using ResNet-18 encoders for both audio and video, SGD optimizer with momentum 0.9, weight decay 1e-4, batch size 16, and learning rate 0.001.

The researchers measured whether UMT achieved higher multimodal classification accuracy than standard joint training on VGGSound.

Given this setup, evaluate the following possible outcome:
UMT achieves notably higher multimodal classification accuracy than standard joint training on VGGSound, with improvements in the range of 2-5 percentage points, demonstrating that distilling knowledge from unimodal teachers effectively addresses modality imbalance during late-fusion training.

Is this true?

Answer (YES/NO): YES